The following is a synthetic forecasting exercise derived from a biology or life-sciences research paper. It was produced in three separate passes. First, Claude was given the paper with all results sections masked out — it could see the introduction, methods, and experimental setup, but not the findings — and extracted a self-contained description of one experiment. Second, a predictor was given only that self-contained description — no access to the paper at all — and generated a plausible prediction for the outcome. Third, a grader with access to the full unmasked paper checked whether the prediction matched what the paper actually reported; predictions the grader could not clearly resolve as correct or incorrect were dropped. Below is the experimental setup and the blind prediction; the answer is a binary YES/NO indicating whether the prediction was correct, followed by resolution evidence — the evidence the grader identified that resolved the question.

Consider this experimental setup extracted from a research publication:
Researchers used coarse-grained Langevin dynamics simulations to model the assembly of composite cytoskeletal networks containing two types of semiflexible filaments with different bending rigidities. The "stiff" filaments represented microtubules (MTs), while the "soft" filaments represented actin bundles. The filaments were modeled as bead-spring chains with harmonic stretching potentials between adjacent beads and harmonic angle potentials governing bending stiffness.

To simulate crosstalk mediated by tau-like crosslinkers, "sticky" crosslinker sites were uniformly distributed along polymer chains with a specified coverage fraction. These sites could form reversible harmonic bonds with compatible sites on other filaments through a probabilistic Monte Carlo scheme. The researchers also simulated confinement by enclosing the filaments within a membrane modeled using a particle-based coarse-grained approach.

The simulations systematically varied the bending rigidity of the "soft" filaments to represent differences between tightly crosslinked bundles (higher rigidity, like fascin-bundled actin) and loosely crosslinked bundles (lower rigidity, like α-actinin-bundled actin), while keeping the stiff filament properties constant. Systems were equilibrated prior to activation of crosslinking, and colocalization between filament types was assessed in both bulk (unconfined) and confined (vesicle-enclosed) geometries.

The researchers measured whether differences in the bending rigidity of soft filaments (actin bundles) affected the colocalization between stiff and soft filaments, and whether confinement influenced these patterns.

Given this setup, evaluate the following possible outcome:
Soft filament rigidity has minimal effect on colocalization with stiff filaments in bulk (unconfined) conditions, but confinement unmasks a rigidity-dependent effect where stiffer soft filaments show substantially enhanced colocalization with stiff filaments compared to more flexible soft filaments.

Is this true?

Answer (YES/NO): NO